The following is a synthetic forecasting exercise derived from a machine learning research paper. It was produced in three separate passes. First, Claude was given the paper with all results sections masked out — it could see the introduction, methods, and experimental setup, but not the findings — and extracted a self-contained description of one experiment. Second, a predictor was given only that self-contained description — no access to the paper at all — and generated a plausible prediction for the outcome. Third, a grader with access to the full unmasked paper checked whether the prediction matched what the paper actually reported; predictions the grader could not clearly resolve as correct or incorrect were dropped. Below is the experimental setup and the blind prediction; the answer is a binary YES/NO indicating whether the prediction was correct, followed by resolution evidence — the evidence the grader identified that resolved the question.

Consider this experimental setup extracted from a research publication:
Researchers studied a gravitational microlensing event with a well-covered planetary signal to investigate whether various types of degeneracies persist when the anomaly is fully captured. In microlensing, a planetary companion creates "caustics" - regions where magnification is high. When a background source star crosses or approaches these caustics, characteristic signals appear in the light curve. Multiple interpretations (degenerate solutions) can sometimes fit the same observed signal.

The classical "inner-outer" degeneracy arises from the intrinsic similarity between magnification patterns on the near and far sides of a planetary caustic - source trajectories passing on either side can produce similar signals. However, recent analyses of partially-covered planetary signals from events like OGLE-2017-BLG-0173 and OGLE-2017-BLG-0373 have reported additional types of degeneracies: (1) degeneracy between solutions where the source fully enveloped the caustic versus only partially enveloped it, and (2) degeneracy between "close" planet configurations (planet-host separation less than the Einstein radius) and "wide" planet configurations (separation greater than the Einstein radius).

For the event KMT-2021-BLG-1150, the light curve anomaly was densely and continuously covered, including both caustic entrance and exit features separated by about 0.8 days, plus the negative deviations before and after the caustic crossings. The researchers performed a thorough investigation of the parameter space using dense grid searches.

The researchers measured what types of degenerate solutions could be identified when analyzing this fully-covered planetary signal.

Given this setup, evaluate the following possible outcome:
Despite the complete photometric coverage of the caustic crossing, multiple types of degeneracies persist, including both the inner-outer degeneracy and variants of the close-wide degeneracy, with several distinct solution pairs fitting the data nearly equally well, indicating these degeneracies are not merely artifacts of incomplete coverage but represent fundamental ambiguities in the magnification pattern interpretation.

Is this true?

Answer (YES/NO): NO